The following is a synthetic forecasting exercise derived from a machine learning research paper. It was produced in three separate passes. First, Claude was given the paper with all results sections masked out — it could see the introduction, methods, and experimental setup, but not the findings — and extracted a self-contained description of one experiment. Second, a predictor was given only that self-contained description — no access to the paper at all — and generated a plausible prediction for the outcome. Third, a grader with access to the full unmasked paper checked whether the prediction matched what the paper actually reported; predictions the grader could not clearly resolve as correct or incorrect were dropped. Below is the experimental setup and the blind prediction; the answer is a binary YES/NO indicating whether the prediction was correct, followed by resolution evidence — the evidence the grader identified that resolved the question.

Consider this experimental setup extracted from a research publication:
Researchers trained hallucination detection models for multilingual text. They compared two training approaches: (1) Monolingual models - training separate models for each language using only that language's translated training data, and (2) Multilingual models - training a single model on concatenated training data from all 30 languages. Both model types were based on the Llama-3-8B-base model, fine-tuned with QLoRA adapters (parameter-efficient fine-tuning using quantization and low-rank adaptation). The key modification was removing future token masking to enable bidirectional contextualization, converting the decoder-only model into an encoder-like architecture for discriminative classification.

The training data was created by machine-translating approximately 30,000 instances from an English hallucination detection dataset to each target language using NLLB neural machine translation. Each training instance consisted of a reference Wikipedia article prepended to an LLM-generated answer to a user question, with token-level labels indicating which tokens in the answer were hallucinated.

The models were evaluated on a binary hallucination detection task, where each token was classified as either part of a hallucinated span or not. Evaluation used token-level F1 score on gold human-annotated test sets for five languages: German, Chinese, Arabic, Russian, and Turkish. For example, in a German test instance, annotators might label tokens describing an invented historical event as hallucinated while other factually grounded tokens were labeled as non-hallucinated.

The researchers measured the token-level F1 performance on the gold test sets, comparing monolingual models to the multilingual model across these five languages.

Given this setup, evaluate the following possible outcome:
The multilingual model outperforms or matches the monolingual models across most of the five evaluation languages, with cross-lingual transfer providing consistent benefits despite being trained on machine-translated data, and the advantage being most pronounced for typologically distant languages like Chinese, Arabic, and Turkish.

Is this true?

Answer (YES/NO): NO